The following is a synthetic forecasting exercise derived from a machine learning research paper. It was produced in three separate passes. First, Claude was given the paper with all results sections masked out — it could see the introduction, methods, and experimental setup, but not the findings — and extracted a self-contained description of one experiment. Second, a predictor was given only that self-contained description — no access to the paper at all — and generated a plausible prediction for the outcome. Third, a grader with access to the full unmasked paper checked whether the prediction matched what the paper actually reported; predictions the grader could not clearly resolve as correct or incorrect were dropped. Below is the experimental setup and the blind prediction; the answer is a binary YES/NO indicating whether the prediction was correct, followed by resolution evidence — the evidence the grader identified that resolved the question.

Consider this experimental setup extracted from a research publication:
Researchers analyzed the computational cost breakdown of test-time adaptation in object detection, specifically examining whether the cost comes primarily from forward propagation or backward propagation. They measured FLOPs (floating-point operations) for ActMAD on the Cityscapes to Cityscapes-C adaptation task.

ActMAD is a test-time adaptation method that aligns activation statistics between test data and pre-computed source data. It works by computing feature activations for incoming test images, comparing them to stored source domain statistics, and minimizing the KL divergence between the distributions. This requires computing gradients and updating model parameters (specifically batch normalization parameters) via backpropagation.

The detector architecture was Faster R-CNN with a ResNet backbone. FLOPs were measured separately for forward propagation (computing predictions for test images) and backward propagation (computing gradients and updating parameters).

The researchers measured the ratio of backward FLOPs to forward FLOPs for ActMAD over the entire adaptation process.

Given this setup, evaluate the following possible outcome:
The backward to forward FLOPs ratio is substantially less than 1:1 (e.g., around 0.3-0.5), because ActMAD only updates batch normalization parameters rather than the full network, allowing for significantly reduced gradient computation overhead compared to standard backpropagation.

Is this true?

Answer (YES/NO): NO